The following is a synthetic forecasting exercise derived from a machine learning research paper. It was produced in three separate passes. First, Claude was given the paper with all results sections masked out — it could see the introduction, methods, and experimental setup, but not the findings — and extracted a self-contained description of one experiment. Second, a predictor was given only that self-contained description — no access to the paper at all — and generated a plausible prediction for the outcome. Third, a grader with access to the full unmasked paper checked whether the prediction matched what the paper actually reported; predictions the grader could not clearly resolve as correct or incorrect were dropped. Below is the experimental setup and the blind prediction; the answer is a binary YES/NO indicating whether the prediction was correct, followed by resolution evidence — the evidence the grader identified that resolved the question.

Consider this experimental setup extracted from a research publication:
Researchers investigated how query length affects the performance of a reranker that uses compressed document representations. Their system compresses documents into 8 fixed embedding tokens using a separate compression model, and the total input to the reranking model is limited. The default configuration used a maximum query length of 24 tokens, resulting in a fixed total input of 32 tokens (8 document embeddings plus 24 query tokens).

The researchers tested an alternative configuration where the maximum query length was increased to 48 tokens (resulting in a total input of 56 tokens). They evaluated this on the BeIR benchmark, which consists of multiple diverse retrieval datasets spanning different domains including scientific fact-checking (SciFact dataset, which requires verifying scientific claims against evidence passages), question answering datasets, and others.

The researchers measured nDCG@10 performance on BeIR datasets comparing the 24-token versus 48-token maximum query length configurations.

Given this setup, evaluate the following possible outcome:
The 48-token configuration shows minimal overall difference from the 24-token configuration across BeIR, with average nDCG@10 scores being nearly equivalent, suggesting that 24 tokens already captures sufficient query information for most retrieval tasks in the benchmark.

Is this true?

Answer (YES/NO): NO